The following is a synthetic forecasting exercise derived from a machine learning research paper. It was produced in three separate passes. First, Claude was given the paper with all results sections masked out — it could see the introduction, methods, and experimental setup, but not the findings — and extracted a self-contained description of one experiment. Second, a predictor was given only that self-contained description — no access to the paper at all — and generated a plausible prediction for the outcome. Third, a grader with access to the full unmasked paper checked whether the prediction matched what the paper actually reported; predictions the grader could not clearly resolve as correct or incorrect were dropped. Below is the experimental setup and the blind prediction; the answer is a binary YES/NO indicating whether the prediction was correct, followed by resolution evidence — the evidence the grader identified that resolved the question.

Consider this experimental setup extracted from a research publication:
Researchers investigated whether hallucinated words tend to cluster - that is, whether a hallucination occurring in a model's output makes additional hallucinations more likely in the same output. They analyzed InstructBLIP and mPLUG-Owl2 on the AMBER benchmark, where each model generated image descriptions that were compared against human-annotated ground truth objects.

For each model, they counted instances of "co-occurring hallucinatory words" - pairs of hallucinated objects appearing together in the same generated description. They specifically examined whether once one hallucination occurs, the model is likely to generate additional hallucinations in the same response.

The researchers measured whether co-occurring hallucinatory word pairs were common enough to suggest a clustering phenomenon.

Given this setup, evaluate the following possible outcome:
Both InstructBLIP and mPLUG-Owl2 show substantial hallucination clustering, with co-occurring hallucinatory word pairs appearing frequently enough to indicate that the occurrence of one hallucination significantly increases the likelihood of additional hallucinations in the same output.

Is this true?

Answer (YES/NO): YES